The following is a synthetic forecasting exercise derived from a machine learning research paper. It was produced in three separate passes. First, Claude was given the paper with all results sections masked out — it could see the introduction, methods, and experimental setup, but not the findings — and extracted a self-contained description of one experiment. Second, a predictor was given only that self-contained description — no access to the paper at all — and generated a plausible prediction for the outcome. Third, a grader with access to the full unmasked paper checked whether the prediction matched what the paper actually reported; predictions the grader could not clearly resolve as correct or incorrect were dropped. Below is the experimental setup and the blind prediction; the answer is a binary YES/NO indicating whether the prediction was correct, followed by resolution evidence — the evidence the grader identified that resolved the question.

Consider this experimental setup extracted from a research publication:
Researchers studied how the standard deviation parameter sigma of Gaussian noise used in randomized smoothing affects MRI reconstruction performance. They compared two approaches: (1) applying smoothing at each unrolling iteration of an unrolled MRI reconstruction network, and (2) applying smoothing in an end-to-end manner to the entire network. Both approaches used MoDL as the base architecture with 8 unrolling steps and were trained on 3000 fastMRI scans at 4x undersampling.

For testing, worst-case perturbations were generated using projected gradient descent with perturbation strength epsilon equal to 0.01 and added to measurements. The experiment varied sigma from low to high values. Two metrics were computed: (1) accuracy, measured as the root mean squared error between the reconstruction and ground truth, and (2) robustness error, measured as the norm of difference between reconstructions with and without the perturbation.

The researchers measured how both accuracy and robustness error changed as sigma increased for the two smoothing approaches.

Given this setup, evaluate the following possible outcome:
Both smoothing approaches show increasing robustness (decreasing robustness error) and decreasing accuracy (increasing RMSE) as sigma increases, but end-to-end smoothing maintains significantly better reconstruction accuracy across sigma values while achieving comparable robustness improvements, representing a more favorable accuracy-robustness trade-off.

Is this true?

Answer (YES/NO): NO